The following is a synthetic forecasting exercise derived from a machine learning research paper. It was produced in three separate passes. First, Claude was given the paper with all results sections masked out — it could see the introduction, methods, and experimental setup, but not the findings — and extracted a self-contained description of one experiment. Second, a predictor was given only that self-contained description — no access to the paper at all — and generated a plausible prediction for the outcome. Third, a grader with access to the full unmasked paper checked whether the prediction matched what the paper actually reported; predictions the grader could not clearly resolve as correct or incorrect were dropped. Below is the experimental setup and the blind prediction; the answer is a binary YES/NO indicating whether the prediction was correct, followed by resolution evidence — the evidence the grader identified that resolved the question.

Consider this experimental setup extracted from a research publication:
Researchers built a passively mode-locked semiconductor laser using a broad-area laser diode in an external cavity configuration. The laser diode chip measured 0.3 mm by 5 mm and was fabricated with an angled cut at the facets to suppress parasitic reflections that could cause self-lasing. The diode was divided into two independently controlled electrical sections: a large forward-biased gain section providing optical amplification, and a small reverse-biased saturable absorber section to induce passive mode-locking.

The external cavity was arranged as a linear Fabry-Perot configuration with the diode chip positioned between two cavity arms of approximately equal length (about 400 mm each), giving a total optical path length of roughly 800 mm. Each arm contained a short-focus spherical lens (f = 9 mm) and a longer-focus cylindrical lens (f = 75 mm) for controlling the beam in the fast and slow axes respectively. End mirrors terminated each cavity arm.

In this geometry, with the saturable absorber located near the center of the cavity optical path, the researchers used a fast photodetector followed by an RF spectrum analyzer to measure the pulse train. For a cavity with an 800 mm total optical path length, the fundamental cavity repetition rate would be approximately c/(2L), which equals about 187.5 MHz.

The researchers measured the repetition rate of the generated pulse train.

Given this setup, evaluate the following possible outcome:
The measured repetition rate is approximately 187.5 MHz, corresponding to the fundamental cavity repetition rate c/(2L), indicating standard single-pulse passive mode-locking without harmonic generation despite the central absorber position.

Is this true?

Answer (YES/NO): NO